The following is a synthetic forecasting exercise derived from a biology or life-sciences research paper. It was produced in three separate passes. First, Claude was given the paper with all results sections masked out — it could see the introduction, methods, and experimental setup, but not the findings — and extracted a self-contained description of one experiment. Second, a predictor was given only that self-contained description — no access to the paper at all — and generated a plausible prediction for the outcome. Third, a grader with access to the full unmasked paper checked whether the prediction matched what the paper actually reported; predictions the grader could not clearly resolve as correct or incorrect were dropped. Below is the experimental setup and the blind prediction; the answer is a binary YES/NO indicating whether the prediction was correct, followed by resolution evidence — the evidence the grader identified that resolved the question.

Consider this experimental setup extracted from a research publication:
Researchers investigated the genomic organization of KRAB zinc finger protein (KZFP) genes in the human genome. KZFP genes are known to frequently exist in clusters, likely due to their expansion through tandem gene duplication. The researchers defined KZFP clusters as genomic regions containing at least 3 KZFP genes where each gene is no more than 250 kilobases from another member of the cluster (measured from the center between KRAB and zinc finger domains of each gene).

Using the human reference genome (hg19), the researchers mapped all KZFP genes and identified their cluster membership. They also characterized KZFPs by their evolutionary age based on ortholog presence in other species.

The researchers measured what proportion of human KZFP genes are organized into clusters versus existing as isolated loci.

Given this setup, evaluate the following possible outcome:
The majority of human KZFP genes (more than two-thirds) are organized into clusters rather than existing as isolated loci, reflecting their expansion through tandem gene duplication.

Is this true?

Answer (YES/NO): YES